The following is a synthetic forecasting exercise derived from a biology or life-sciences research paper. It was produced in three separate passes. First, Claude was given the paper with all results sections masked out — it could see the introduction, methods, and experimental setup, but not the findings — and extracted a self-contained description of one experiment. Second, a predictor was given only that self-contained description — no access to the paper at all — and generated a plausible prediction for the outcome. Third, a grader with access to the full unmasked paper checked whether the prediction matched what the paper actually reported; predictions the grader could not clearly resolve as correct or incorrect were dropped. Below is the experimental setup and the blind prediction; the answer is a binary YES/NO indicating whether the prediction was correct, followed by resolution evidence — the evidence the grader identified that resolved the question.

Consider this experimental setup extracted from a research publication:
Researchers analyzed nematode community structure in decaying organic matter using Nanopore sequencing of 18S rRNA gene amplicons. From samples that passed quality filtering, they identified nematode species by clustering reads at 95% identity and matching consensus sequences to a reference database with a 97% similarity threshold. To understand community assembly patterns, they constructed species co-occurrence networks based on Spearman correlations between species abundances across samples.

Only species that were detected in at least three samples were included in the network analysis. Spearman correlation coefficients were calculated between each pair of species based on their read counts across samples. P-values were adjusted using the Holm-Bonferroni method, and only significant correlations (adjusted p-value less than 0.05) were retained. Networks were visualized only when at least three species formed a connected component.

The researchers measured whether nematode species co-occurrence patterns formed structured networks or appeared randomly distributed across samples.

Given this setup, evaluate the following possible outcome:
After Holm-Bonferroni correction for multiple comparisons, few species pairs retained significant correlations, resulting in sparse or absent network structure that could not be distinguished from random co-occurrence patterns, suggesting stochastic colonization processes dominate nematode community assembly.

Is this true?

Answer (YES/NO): NO